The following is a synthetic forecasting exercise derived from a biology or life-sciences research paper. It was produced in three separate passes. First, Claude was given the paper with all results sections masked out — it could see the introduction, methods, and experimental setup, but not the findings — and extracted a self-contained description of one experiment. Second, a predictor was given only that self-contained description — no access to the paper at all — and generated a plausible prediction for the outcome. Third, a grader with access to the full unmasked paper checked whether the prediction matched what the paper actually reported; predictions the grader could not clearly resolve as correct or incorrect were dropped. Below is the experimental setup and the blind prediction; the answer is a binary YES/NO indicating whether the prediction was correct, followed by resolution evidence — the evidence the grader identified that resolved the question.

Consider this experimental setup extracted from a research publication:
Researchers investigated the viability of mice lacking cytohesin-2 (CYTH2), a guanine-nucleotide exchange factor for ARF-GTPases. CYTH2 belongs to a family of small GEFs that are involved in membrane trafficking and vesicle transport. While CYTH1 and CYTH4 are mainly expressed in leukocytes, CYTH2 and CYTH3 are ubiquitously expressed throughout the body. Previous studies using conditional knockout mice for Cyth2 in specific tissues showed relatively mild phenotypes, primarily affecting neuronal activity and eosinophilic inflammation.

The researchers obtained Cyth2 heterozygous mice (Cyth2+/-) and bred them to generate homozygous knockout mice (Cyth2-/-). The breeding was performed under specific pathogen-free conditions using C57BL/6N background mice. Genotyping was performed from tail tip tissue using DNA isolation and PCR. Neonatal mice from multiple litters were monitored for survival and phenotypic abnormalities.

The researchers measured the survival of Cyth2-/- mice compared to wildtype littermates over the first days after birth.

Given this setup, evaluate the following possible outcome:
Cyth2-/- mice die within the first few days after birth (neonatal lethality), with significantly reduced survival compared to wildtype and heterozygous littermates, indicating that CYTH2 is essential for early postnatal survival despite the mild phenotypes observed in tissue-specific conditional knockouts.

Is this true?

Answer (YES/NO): YES